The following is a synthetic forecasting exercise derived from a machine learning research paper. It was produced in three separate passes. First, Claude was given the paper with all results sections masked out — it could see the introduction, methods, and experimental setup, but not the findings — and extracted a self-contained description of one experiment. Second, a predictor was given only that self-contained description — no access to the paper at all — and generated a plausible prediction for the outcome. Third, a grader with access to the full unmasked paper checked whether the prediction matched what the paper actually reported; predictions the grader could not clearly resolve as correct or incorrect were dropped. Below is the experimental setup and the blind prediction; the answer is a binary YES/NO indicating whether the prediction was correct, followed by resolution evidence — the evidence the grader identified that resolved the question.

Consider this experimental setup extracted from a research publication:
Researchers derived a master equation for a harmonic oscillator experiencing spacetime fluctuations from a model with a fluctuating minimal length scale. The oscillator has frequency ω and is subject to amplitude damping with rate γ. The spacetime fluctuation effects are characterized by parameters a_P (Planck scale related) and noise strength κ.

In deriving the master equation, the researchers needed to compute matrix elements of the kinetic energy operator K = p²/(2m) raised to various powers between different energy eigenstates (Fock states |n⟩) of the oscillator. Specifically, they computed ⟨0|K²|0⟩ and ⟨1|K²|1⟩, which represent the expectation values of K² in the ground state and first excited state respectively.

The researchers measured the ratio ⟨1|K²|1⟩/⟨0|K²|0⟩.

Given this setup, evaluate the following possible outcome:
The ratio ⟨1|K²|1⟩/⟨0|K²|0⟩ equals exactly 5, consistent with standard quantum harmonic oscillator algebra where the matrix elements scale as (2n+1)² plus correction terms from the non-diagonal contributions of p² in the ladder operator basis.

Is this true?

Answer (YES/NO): YES